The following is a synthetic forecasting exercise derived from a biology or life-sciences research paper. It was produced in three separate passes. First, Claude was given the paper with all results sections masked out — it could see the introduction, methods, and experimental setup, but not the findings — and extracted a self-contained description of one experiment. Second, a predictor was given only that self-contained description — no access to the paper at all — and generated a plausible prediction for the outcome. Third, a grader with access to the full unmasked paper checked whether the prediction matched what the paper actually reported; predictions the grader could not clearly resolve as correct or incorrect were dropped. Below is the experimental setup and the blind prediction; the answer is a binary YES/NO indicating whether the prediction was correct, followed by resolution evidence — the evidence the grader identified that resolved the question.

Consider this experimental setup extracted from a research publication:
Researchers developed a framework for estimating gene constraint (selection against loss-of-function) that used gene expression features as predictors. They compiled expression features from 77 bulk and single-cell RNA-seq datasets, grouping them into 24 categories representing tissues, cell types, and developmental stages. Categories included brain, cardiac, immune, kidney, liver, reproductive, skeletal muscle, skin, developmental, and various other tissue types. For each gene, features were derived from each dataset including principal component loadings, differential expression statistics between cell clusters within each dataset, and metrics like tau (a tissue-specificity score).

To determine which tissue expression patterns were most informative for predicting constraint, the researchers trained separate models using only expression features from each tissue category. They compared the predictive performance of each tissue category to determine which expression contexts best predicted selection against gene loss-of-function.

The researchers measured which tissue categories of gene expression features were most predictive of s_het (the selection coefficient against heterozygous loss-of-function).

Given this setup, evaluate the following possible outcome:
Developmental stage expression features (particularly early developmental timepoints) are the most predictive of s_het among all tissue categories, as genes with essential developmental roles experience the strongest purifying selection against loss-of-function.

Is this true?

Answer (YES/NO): NO